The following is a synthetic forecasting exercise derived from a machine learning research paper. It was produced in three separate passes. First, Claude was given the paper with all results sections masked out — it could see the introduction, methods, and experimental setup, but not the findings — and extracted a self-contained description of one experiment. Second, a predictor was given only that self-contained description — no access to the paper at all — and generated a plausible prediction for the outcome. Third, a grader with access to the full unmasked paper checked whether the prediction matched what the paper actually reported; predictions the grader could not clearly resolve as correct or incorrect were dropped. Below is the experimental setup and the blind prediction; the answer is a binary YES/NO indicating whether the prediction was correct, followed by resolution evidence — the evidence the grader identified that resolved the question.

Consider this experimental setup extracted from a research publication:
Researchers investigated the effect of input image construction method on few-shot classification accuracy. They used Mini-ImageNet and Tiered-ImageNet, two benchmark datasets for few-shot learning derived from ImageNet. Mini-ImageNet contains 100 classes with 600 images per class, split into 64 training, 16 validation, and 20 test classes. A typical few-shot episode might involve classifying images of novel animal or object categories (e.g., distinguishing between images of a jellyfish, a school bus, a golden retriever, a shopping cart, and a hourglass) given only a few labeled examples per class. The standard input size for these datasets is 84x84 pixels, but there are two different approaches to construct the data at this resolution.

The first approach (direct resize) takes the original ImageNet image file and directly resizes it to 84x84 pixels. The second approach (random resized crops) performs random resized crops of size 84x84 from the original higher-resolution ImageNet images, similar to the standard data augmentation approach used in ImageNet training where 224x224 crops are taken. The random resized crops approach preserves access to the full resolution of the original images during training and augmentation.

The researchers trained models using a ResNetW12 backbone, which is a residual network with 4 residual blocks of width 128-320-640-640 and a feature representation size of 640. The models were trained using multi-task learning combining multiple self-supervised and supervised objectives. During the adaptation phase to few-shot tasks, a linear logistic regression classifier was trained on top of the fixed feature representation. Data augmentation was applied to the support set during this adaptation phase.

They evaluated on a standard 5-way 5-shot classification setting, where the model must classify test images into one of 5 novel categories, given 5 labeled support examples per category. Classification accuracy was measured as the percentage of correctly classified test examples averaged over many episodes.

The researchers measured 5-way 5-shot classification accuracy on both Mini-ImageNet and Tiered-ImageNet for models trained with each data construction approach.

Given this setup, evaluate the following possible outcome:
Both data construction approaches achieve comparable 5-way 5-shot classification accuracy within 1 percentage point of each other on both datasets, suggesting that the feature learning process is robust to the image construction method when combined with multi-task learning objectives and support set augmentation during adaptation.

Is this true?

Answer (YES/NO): NO